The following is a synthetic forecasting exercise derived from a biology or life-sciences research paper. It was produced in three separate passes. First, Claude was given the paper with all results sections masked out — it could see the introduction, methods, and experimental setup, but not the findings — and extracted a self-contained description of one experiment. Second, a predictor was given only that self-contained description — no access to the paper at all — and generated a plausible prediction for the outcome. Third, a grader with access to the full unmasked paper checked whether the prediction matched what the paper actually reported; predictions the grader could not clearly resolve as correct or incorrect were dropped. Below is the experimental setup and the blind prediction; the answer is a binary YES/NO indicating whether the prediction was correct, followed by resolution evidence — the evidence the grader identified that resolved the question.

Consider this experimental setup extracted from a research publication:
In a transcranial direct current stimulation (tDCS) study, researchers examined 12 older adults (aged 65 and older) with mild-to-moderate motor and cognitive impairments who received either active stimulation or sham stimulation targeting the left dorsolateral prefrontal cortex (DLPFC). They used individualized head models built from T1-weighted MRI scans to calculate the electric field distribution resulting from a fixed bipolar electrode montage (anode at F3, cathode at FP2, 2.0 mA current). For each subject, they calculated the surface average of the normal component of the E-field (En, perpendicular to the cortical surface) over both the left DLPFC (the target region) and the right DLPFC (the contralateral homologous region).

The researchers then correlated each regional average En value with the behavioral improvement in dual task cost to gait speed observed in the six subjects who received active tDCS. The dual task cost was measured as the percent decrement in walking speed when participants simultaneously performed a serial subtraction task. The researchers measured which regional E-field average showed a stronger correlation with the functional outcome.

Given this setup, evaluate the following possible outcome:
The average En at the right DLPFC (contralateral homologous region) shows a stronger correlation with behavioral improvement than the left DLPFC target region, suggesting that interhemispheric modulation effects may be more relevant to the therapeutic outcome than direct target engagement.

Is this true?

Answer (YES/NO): NO